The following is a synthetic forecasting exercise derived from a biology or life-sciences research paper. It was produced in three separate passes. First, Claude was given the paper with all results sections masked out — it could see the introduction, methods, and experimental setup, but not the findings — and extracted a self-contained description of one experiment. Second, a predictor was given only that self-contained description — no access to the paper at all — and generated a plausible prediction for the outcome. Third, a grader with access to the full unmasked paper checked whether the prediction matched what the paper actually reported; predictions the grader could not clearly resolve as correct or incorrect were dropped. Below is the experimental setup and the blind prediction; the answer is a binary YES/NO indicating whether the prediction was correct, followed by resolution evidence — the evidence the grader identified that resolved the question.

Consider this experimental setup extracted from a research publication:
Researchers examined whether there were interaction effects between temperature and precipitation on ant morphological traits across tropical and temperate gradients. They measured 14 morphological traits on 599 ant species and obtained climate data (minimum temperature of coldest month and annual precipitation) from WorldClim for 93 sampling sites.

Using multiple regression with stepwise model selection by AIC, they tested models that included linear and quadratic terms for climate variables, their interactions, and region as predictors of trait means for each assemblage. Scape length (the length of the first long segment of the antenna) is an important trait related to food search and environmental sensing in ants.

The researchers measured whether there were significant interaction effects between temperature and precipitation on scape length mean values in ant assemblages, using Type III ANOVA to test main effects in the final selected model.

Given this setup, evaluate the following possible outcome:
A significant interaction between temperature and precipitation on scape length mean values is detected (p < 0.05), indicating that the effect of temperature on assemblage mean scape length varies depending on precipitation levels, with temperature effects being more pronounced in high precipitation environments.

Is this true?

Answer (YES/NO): NO